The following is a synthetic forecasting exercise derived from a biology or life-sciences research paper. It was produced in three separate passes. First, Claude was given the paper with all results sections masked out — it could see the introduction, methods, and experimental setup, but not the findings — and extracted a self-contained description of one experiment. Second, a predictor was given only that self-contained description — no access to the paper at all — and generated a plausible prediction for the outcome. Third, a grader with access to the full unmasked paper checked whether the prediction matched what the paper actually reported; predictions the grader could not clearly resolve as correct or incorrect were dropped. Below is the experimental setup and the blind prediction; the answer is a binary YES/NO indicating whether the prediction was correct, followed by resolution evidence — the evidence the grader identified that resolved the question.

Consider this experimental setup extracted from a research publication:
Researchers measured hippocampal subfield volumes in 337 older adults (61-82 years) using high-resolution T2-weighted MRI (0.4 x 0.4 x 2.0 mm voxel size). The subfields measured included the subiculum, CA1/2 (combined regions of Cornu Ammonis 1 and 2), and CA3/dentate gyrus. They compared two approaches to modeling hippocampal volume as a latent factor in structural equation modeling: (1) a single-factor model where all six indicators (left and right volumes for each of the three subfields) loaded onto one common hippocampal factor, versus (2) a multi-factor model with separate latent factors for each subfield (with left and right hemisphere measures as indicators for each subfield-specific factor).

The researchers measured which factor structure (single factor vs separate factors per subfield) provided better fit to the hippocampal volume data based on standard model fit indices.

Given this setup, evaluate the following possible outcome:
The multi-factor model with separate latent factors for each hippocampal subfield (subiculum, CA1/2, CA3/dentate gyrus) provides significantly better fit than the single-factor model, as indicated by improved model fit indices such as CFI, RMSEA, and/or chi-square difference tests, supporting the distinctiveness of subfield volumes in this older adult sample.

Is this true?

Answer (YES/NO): YES